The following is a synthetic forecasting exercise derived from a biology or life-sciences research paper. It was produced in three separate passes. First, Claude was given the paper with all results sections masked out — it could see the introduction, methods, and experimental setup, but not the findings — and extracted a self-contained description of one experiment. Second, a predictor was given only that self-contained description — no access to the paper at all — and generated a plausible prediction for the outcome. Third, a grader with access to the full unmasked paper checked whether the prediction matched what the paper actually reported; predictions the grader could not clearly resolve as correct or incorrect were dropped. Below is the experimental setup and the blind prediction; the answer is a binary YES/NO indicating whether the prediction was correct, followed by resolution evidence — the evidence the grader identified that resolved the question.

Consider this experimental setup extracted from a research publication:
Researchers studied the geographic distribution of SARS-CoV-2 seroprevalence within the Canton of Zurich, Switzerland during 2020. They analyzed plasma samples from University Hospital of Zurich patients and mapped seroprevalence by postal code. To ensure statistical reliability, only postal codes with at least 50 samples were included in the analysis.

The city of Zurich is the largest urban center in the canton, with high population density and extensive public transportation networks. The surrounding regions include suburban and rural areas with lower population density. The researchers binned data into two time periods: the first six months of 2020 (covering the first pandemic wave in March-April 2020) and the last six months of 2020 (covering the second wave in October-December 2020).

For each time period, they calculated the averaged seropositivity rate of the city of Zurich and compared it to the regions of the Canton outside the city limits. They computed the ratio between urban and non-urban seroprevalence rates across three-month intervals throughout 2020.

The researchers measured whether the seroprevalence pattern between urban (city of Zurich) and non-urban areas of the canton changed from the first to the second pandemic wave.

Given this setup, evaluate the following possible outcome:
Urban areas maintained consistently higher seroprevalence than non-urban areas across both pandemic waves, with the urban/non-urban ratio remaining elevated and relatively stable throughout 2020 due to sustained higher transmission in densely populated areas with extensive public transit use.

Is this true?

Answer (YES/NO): NO